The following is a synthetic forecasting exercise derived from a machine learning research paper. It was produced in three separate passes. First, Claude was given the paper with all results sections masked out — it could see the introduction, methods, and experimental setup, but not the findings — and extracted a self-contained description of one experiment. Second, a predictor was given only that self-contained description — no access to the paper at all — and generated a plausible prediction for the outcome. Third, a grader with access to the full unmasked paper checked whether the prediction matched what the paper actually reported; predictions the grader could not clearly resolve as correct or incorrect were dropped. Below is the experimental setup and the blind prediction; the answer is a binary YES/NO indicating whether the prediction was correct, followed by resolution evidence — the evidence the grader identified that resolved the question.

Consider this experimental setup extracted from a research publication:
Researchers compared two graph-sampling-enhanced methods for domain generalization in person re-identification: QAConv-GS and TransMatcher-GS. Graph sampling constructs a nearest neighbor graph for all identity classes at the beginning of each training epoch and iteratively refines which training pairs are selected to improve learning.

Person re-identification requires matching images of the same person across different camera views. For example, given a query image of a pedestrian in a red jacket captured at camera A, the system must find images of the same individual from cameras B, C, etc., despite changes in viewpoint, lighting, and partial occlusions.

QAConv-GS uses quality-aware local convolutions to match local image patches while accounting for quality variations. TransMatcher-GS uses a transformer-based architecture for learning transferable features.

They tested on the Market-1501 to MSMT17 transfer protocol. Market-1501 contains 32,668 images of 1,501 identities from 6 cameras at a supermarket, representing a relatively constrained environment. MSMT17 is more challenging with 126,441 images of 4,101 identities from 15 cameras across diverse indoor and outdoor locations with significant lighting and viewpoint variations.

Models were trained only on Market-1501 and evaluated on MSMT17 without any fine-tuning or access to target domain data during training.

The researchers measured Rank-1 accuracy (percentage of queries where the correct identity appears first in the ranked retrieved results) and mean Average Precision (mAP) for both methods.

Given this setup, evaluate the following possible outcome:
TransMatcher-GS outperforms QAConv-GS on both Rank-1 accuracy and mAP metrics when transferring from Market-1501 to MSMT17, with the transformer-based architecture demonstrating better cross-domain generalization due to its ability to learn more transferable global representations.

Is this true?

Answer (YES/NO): YES